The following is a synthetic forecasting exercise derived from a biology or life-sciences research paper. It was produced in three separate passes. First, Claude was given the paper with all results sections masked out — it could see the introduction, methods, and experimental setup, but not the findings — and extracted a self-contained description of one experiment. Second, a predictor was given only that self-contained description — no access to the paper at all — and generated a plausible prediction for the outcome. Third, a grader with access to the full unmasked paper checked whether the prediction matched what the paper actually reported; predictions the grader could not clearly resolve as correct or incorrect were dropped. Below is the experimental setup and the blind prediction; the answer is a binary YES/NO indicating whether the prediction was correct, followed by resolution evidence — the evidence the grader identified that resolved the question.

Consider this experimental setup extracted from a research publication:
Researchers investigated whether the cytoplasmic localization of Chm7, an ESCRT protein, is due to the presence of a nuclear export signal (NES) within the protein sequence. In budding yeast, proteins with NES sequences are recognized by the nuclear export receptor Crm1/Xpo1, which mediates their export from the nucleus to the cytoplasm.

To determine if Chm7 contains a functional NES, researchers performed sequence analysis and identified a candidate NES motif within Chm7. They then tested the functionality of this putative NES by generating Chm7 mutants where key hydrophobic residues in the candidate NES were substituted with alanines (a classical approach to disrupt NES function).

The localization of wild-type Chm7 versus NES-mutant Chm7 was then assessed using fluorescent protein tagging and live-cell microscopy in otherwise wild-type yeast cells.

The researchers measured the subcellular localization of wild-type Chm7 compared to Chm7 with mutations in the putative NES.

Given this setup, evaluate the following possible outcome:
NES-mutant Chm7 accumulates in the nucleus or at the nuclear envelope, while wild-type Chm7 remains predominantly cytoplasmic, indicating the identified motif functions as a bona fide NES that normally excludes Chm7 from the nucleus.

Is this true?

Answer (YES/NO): YES